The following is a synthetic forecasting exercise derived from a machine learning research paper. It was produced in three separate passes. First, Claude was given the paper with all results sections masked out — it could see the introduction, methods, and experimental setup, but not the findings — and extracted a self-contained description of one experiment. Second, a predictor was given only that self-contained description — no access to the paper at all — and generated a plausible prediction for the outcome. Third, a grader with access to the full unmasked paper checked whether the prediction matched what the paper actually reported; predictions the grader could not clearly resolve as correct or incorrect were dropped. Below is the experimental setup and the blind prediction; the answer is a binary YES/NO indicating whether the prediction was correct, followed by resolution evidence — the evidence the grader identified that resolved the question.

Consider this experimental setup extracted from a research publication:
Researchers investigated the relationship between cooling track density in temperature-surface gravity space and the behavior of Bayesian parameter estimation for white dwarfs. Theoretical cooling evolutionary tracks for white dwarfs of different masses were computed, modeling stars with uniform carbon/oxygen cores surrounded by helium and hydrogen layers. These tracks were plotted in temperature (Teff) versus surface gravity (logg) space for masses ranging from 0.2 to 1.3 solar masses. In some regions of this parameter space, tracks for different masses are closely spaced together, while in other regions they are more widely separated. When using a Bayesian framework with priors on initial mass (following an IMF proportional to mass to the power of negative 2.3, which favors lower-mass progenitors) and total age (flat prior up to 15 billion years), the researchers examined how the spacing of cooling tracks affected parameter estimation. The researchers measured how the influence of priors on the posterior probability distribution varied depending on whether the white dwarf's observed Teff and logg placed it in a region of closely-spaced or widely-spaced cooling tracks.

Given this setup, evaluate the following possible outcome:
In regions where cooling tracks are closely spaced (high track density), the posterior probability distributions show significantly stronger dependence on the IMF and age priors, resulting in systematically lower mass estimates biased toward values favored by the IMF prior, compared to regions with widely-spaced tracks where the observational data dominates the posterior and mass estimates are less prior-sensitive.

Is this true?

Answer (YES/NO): YES